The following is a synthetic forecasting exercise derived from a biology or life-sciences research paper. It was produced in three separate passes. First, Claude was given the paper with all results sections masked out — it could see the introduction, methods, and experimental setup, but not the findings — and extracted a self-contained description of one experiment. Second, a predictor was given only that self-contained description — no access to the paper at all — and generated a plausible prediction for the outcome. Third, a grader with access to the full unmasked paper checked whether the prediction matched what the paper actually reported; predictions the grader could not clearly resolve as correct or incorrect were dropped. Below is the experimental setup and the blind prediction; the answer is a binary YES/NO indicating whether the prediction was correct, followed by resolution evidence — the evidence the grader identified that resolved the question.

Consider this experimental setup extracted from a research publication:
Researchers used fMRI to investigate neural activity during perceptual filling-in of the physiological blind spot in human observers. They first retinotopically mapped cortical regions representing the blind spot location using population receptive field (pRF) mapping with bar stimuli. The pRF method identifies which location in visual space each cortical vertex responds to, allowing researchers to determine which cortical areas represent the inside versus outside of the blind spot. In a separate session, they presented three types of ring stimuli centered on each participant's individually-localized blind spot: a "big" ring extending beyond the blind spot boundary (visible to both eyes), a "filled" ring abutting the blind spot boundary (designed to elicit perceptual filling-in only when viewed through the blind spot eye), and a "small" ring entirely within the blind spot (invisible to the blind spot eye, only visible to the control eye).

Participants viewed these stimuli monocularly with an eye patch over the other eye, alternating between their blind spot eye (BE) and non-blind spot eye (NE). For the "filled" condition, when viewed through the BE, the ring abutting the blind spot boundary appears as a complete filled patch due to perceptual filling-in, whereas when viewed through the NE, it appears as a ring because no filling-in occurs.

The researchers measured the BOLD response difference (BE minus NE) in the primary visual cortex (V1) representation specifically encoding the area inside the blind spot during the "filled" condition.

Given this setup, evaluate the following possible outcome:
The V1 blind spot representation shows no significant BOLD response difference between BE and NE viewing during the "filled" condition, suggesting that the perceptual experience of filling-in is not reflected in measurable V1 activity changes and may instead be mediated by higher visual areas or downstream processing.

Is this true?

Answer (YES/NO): NO